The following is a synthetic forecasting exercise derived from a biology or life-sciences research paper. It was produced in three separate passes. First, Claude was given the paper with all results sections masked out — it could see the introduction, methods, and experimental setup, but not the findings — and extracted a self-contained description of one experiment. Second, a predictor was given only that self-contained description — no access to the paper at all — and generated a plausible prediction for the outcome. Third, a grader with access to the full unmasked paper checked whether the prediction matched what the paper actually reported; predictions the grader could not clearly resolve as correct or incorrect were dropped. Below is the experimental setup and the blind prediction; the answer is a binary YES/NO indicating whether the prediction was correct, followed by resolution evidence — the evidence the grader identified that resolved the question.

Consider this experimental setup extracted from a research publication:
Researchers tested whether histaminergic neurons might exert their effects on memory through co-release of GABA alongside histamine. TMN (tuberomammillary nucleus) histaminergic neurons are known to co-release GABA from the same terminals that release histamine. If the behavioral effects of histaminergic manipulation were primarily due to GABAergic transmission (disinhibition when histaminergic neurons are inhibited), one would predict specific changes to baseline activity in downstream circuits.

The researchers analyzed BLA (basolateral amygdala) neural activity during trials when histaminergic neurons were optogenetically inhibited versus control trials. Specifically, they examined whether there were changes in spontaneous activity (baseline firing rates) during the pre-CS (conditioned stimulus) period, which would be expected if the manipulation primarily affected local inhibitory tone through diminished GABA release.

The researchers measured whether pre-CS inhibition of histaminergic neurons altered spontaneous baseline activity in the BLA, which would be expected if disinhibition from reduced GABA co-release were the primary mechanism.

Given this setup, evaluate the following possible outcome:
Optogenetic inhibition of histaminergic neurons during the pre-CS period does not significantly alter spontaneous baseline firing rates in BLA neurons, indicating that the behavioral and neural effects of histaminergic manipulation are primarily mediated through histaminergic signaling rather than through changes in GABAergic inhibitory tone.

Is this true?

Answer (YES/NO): YES